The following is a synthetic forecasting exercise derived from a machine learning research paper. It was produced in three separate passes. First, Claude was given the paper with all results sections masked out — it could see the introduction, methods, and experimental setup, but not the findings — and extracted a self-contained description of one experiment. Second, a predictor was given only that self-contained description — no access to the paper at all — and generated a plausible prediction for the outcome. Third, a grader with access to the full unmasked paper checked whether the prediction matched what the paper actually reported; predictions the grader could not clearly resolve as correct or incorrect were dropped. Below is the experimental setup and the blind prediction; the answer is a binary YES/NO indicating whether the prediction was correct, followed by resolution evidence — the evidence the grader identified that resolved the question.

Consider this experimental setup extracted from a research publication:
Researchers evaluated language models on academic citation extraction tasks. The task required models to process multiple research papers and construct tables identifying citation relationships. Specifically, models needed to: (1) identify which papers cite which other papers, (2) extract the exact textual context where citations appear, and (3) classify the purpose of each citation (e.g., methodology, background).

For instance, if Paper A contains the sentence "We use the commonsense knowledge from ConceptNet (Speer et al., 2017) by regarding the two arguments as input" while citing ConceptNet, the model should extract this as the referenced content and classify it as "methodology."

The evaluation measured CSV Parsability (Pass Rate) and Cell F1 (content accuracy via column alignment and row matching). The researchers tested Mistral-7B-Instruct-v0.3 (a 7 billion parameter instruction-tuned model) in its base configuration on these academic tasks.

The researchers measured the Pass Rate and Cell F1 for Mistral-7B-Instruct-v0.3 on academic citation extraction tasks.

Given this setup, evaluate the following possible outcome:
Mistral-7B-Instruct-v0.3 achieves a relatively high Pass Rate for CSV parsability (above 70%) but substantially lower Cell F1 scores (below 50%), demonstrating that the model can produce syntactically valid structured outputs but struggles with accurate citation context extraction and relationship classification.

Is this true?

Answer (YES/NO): YES